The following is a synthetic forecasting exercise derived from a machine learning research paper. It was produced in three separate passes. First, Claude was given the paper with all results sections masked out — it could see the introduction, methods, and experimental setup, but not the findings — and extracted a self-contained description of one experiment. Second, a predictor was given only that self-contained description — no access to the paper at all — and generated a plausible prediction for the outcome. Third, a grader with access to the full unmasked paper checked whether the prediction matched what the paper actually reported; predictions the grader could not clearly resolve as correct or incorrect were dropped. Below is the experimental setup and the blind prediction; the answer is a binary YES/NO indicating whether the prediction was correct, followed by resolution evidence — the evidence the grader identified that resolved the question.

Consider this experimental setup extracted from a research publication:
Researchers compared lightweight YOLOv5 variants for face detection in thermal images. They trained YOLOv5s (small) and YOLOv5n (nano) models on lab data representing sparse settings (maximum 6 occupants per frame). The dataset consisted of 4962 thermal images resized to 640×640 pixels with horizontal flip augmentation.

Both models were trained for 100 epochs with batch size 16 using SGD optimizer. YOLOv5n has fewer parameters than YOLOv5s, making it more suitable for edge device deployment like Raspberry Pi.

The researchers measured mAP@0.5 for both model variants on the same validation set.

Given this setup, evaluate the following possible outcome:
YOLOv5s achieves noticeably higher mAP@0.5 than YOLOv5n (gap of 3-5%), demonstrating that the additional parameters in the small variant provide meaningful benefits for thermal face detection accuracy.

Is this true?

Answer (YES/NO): NO